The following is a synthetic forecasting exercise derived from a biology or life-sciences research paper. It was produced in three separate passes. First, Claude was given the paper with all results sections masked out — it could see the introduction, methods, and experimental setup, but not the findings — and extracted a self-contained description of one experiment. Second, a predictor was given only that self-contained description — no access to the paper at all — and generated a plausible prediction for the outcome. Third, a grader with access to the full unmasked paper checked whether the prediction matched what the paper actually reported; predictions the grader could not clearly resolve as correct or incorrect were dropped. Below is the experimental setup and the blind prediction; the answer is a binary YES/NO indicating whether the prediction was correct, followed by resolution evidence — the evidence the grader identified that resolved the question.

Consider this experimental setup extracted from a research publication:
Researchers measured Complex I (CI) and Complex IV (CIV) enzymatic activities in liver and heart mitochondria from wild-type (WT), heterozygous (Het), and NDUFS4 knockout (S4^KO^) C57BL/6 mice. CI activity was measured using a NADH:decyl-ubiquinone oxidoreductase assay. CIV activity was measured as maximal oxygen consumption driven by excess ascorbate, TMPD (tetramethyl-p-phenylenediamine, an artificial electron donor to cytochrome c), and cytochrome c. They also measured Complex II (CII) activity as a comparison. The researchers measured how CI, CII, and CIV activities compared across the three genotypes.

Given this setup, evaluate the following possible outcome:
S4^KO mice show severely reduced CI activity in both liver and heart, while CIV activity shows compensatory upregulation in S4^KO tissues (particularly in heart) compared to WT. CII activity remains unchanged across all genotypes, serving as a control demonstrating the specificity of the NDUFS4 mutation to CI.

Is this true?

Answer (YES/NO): YES